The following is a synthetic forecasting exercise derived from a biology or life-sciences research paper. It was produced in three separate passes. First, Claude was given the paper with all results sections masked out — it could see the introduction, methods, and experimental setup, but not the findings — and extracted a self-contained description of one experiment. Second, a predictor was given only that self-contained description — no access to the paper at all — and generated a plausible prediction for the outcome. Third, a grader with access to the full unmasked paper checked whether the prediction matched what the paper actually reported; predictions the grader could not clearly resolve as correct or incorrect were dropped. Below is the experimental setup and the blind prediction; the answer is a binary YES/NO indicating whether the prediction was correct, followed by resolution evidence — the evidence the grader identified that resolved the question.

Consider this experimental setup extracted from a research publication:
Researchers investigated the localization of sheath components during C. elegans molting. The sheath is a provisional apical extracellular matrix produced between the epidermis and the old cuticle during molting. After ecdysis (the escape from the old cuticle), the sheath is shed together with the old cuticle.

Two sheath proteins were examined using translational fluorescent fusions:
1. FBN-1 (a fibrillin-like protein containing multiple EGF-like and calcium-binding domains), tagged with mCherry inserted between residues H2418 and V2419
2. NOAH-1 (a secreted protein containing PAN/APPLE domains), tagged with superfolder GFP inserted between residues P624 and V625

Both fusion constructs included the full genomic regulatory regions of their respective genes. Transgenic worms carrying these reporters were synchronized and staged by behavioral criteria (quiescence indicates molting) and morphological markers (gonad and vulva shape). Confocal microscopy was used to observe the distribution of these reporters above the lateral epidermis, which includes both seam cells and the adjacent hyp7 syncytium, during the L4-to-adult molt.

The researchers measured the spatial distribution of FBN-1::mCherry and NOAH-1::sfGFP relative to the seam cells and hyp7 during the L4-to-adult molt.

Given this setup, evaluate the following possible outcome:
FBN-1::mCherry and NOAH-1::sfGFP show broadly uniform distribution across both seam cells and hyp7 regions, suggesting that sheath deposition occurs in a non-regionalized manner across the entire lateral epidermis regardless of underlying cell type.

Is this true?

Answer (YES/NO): NO